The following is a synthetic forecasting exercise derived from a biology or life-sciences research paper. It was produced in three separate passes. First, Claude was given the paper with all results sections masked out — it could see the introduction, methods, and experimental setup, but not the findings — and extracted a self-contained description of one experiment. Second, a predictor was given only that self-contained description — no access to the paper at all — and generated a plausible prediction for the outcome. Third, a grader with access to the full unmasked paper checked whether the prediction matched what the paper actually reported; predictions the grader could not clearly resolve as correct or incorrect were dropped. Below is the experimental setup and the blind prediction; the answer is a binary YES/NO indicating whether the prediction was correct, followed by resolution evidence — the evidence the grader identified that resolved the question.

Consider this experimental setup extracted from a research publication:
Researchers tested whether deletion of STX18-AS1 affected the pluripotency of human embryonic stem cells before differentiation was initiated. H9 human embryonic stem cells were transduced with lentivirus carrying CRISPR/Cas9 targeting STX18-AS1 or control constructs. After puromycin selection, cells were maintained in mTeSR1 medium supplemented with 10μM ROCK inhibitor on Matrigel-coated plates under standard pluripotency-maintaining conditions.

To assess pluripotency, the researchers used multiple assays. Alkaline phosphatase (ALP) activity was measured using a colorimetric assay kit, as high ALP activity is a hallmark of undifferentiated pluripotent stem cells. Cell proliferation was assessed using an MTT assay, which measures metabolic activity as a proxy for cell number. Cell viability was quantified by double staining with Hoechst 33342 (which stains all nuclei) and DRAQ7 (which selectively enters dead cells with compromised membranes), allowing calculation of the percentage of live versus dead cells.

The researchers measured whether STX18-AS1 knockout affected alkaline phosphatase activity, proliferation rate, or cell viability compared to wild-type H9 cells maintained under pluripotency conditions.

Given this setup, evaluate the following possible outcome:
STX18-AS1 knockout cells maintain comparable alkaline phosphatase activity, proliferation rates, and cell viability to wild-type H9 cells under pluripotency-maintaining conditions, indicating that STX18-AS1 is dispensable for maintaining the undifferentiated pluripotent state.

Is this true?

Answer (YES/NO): YES